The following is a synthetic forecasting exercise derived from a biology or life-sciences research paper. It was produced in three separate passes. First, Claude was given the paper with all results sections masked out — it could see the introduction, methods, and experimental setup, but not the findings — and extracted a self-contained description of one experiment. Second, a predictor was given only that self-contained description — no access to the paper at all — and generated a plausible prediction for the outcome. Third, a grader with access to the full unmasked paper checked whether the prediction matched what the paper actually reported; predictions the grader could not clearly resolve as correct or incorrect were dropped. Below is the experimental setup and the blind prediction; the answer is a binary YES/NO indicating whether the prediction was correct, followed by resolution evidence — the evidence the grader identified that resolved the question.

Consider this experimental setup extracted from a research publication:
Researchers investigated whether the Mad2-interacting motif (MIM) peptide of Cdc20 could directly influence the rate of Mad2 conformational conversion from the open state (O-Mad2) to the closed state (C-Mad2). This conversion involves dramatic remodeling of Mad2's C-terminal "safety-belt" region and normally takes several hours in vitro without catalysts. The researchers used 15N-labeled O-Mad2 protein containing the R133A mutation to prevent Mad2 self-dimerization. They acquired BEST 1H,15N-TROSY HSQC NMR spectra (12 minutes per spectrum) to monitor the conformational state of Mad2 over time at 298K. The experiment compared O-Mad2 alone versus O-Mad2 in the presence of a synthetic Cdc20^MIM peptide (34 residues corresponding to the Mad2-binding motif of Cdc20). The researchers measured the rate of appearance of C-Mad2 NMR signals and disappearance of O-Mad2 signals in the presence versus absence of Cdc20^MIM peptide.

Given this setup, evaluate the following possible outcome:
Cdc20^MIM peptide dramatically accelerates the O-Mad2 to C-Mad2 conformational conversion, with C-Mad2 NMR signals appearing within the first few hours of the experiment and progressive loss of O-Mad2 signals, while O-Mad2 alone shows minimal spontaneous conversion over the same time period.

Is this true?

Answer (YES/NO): NO